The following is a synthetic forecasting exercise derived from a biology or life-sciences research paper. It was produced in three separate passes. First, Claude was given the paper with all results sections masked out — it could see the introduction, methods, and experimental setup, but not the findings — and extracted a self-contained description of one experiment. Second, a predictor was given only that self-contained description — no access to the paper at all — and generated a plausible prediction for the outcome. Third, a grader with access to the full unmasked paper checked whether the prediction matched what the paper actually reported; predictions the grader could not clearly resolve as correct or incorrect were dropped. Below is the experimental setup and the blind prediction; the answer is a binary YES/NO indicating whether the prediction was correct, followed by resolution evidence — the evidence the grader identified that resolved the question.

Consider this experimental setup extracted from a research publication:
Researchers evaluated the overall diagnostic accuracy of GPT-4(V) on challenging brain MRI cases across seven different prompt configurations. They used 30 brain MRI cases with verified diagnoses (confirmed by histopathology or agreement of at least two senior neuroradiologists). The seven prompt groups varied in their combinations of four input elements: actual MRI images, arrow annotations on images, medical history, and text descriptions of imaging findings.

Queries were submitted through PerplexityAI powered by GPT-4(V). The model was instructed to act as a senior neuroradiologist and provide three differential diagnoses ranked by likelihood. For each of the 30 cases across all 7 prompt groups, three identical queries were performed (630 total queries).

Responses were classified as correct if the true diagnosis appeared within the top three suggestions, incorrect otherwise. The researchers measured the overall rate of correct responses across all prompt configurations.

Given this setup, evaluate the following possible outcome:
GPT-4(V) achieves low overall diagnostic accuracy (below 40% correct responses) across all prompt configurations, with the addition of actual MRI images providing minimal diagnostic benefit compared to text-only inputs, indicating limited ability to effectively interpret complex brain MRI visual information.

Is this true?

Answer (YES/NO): YES